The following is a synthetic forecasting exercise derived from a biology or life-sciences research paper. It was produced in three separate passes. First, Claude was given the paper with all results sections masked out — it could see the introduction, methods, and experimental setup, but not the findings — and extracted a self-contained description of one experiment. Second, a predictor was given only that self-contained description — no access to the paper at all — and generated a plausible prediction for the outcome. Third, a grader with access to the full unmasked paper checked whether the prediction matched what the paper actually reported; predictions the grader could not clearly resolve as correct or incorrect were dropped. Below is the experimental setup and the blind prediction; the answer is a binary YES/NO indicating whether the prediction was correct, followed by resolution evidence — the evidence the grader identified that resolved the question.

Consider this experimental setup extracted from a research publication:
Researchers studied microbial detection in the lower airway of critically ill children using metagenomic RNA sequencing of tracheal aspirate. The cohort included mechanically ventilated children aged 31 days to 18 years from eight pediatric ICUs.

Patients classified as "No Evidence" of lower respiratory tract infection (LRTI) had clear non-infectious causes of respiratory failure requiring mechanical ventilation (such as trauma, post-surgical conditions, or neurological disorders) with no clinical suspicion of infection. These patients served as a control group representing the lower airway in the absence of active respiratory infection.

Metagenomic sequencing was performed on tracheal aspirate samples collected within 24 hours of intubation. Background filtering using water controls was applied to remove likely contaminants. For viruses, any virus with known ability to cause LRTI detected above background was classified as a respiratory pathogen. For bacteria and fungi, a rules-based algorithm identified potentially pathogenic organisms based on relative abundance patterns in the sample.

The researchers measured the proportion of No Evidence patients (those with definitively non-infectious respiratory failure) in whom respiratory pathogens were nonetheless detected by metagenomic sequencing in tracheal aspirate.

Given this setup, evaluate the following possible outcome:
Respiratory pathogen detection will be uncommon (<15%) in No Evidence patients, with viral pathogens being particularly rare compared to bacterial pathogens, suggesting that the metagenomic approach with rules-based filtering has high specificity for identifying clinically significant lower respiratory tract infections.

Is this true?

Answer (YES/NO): NO